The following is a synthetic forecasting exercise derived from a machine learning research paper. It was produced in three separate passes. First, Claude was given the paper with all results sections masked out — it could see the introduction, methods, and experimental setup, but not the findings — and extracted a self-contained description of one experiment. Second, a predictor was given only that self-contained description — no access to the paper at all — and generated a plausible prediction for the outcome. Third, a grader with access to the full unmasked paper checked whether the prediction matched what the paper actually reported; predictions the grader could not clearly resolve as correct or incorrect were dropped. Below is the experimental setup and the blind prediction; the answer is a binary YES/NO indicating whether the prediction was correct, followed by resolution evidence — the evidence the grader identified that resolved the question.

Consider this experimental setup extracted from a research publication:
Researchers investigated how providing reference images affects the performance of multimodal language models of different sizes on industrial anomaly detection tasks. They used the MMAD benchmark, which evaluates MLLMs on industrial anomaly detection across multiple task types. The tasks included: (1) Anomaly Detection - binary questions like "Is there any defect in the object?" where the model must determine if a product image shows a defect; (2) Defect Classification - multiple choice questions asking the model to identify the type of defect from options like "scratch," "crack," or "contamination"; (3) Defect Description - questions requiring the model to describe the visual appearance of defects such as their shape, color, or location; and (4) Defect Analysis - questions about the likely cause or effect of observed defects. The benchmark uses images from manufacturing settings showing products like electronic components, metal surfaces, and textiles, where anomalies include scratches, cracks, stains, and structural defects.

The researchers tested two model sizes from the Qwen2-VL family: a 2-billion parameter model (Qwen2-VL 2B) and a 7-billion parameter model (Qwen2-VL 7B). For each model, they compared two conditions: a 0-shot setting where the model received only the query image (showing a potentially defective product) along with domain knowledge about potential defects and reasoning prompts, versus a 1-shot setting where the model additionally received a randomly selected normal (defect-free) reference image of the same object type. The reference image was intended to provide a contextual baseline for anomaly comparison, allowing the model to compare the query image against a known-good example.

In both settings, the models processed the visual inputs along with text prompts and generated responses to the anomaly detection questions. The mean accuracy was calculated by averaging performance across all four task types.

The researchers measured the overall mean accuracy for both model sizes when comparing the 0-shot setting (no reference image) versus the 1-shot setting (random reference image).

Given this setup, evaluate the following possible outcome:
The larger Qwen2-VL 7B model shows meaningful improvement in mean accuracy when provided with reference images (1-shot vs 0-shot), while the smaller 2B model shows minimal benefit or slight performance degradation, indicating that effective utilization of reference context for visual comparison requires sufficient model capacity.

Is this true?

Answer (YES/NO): YES